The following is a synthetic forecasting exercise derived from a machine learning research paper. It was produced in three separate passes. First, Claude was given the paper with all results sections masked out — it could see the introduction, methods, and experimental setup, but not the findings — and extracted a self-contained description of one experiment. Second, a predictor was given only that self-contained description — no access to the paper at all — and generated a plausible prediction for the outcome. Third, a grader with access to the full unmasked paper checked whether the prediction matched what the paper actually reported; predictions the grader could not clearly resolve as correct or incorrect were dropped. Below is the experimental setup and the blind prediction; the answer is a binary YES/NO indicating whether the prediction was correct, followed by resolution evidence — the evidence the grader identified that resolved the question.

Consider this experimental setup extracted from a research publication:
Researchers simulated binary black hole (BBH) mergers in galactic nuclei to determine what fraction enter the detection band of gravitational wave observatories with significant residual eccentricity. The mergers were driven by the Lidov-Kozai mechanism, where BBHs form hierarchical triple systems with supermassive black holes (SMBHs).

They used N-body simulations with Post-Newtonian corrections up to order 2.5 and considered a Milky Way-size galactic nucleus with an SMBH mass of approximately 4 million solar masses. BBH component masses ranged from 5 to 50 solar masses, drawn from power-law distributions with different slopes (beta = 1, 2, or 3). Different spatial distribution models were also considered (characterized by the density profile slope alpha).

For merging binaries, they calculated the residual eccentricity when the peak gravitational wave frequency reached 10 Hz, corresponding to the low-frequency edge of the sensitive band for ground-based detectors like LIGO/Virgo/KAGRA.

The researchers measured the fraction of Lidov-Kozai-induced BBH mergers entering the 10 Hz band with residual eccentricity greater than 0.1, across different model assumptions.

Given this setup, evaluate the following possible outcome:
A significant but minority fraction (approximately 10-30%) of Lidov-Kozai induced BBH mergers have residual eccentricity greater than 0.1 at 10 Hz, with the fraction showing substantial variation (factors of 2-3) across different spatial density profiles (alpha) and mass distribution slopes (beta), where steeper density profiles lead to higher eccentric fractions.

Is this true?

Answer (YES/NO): NO